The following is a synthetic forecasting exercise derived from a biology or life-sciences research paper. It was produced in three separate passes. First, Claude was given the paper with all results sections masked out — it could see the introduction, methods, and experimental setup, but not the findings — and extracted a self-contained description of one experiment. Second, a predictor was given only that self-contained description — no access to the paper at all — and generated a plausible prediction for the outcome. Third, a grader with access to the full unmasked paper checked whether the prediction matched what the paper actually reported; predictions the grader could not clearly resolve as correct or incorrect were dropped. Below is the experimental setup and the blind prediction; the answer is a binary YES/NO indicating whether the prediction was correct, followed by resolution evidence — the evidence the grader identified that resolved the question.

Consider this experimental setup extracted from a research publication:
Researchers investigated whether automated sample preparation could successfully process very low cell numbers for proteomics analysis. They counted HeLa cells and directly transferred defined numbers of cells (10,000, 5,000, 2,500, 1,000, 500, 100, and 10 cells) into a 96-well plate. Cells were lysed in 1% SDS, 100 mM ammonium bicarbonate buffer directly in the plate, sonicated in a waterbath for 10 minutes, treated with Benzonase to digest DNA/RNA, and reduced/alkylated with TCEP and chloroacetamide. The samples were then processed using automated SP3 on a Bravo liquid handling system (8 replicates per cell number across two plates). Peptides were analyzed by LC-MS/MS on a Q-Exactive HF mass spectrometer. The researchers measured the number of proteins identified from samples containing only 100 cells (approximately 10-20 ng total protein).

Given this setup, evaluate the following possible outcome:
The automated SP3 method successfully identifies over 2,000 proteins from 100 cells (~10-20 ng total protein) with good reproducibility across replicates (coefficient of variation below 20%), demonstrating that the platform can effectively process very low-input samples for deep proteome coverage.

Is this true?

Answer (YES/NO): NO